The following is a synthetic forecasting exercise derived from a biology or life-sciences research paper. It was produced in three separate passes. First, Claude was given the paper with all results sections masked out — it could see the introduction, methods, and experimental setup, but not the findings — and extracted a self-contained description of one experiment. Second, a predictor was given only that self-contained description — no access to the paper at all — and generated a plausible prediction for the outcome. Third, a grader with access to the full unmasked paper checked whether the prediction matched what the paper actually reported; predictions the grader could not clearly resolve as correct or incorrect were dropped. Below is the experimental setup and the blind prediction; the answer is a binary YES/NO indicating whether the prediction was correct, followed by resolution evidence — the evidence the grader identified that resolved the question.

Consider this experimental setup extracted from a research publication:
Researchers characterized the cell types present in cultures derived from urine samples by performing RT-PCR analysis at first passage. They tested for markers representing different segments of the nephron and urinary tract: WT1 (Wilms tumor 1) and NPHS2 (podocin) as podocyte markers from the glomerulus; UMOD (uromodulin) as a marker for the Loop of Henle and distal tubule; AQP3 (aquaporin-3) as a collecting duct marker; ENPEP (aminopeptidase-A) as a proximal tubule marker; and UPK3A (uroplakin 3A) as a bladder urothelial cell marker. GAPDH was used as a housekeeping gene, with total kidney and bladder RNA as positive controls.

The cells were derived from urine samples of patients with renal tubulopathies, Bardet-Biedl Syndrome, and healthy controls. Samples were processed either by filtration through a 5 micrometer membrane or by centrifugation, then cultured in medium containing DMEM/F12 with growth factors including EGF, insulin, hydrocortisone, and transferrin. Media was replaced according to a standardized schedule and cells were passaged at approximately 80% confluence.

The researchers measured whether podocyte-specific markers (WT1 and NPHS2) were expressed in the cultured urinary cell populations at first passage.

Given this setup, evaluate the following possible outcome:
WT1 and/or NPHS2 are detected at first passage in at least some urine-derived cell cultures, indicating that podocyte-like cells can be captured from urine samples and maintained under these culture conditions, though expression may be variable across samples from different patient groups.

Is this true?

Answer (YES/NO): YES